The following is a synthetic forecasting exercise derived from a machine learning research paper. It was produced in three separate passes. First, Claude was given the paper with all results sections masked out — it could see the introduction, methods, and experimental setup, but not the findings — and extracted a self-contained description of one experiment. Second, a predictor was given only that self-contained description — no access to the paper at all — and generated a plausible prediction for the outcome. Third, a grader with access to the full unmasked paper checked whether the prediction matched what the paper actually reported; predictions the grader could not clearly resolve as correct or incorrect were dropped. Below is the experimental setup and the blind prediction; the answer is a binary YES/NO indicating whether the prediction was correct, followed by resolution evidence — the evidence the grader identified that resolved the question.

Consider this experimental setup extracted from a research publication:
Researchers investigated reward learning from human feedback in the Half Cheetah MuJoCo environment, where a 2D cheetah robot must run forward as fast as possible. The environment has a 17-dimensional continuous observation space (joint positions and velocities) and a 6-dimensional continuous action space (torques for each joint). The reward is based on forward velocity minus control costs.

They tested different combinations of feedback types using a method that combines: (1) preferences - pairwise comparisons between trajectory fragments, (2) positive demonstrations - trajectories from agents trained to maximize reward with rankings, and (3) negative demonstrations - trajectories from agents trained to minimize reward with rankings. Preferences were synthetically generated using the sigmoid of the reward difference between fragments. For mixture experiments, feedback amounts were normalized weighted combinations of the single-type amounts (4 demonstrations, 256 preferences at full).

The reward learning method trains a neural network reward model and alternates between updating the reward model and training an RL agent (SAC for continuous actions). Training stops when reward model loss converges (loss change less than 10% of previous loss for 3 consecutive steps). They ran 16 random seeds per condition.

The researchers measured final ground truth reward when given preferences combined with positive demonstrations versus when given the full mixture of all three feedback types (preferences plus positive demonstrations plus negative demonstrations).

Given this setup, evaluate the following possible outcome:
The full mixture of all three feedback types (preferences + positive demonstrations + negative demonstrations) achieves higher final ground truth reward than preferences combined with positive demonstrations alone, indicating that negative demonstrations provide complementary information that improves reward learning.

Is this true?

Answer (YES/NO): NO